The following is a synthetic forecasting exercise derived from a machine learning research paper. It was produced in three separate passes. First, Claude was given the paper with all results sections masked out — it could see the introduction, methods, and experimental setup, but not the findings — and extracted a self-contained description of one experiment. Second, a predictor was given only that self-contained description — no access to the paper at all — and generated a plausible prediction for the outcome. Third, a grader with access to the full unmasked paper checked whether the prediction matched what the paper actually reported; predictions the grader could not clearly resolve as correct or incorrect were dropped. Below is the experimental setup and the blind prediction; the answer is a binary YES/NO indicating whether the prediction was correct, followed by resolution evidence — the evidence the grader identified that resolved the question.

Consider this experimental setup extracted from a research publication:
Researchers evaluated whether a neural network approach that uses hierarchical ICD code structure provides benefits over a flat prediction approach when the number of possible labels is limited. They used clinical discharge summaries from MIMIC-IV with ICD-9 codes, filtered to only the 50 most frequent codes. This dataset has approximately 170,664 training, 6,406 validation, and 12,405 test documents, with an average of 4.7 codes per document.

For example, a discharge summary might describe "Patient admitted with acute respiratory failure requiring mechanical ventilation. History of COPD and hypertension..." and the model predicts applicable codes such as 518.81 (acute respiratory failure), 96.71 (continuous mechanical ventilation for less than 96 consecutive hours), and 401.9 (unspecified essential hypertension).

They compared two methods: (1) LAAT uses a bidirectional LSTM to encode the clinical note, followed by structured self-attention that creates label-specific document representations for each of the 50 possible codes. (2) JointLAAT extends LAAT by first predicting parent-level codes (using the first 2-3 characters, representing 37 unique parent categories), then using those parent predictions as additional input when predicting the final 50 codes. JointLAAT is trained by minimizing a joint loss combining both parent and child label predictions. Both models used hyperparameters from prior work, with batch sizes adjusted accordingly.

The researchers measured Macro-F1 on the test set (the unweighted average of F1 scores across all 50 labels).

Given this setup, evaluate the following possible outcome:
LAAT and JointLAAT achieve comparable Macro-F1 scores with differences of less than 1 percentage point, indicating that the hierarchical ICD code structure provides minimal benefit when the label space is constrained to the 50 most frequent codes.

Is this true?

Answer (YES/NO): YES